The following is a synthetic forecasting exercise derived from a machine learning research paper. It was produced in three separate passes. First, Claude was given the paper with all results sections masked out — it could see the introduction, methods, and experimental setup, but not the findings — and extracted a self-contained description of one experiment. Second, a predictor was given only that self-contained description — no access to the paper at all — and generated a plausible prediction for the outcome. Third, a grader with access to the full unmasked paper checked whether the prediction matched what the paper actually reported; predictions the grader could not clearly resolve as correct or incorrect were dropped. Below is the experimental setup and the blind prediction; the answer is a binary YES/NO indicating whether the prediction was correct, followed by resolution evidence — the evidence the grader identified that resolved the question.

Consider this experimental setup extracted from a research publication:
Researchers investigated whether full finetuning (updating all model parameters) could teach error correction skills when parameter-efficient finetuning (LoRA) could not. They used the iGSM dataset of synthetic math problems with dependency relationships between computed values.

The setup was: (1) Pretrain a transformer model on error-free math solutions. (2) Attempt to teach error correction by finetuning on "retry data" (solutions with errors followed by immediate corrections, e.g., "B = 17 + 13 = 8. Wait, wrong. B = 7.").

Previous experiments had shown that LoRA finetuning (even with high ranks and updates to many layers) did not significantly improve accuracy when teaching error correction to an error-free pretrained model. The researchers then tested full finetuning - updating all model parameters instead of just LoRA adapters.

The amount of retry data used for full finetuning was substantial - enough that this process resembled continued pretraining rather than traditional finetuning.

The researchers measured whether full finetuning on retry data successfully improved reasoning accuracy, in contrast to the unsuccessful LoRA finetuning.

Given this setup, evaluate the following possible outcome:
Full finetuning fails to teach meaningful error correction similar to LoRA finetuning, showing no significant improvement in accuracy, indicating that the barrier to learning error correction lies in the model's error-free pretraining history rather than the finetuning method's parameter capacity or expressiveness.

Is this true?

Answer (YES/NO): NO